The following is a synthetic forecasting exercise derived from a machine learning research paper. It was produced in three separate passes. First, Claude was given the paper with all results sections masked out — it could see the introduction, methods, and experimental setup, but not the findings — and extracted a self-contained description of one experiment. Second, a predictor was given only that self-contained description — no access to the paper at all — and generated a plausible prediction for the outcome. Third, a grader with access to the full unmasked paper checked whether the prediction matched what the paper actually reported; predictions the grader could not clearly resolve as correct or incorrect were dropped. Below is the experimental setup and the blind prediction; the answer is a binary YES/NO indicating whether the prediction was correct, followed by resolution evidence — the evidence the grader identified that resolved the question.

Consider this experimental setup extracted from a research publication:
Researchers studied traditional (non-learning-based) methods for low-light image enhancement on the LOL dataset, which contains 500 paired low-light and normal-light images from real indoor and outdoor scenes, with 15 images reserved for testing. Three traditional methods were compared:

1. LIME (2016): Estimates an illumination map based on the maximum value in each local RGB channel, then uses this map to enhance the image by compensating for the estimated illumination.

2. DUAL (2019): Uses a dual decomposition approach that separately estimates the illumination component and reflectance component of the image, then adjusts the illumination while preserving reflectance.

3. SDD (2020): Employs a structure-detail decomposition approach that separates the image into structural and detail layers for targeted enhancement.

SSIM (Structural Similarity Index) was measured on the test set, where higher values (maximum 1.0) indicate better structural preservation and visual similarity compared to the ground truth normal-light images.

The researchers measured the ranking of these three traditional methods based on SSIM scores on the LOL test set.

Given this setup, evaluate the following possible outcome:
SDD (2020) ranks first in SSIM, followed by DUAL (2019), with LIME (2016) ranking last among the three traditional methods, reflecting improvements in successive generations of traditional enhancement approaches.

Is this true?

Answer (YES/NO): NO